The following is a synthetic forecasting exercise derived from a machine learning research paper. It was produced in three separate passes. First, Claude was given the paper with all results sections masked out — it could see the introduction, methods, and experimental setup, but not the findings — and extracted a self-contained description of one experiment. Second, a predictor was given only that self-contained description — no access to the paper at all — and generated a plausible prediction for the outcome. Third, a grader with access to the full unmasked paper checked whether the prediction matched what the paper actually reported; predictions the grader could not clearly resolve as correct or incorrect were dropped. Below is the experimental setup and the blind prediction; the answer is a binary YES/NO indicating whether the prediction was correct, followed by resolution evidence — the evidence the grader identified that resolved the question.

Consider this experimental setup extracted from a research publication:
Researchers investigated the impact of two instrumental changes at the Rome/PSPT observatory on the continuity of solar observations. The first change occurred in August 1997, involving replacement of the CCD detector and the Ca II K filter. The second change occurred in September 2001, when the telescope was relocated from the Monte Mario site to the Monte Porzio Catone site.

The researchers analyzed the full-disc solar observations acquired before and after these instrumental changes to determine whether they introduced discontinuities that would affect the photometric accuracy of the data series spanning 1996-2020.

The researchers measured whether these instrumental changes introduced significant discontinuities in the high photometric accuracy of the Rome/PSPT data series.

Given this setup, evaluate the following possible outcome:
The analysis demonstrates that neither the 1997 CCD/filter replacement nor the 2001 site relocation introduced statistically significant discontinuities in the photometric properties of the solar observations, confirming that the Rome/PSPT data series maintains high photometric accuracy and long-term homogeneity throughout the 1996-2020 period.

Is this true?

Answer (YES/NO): YES